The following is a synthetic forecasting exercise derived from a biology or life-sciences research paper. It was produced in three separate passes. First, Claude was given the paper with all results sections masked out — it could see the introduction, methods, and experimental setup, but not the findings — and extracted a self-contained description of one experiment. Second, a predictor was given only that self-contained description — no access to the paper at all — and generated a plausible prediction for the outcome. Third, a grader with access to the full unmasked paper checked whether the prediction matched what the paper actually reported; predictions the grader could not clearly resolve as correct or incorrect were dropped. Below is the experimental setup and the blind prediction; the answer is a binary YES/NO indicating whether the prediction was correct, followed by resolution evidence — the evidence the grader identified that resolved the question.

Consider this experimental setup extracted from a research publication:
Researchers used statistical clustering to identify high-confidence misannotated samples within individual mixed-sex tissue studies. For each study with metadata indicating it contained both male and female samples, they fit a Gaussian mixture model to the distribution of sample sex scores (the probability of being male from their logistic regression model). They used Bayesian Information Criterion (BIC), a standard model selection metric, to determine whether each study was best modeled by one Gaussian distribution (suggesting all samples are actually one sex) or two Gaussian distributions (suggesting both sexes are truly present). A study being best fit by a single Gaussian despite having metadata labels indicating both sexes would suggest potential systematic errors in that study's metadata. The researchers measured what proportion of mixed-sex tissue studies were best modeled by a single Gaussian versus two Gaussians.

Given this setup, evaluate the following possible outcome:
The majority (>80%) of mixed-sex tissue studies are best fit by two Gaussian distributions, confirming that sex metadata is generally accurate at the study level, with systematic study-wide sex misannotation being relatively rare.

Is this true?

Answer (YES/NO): NO